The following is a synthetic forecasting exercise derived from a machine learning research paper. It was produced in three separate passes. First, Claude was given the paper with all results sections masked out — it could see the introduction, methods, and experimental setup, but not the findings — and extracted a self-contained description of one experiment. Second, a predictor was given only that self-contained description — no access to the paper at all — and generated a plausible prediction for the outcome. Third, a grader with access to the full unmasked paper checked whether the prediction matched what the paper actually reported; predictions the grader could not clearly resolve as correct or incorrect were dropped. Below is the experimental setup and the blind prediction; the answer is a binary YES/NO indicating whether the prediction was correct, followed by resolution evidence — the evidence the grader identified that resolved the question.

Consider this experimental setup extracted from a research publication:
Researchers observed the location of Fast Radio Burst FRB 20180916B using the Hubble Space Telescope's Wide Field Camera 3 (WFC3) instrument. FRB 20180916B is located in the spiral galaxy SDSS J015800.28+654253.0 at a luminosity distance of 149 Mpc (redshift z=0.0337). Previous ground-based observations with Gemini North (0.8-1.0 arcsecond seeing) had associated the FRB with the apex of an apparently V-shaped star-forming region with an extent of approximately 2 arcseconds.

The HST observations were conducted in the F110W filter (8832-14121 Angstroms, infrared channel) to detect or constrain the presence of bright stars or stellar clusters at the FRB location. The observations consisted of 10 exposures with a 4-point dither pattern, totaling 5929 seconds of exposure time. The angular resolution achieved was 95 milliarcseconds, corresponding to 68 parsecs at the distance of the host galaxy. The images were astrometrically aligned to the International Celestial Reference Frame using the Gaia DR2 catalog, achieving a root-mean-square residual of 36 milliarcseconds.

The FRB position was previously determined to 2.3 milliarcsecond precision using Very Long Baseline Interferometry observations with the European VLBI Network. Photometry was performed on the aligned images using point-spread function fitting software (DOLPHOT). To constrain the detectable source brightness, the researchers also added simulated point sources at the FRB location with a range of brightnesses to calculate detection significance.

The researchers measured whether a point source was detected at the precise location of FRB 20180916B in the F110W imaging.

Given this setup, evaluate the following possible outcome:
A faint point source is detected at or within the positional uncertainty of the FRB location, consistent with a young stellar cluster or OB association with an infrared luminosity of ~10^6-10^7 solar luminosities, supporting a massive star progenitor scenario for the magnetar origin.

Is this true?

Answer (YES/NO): NO